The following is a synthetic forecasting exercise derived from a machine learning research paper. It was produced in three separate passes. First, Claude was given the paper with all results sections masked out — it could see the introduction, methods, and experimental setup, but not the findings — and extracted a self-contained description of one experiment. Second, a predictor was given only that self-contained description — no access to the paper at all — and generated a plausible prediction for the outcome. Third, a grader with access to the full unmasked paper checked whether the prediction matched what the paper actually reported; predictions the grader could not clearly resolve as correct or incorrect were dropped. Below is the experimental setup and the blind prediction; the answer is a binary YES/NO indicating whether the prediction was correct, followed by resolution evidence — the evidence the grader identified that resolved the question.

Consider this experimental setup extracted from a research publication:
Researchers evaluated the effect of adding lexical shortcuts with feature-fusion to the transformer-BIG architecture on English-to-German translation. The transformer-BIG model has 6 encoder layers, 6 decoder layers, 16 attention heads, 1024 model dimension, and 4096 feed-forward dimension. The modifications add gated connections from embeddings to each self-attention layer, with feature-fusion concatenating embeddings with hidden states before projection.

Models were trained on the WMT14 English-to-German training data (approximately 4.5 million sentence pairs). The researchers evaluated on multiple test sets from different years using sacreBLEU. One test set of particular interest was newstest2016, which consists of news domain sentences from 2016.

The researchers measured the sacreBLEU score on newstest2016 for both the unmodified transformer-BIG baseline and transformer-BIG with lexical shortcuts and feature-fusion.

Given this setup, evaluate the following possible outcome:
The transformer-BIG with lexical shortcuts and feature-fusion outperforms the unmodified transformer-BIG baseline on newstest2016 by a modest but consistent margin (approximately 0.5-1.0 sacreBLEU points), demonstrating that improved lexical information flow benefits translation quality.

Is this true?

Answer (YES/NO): NO